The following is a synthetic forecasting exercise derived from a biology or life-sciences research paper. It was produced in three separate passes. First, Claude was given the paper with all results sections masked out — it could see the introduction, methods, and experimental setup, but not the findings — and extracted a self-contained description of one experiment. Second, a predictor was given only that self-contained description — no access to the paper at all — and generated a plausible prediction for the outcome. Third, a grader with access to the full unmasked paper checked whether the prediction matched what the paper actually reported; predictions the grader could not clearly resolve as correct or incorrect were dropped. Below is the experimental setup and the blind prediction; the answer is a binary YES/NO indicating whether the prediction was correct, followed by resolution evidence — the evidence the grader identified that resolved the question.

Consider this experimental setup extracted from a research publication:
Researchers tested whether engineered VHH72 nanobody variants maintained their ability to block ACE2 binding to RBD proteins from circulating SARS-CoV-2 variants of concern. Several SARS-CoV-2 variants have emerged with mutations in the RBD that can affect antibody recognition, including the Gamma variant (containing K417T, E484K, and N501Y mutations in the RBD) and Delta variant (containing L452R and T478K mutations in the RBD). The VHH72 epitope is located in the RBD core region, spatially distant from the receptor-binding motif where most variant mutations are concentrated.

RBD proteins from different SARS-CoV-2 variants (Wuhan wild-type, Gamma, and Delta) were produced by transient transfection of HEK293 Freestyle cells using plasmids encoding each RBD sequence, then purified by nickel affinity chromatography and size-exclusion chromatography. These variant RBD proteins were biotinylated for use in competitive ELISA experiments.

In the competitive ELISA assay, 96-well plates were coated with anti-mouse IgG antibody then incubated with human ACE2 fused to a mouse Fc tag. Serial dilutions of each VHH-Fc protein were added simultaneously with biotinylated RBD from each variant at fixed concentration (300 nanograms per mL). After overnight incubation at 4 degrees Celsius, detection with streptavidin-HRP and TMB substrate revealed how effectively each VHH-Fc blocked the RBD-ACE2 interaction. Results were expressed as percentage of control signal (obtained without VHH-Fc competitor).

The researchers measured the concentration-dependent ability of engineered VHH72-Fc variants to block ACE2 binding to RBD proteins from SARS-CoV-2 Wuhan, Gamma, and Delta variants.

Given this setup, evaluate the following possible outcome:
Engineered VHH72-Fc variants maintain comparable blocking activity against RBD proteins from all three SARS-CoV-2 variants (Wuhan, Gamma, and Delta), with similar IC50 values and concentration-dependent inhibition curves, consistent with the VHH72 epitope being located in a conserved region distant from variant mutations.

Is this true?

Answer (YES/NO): YES